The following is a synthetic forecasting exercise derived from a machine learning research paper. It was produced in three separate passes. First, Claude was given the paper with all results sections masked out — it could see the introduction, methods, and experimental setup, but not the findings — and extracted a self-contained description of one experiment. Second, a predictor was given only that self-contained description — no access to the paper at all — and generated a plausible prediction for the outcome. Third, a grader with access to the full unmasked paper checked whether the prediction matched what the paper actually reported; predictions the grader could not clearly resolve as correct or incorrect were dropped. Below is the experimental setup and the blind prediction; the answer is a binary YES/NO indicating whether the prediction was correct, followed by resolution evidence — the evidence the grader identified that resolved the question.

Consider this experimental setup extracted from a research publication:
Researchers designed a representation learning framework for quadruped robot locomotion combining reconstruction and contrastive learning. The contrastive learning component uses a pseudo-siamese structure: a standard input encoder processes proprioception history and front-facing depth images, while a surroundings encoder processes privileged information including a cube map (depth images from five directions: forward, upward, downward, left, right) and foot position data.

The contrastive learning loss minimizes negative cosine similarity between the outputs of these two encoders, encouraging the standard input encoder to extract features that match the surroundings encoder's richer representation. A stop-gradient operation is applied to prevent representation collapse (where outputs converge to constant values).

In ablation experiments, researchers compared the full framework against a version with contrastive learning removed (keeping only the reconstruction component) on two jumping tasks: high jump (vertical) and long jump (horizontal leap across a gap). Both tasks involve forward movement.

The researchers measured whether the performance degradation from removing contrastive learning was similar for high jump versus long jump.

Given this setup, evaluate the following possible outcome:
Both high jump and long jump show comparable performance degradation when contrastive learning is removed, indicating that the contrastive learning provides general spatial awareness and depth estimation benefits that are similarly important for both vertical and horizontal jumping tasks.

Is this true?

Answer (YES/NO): NO